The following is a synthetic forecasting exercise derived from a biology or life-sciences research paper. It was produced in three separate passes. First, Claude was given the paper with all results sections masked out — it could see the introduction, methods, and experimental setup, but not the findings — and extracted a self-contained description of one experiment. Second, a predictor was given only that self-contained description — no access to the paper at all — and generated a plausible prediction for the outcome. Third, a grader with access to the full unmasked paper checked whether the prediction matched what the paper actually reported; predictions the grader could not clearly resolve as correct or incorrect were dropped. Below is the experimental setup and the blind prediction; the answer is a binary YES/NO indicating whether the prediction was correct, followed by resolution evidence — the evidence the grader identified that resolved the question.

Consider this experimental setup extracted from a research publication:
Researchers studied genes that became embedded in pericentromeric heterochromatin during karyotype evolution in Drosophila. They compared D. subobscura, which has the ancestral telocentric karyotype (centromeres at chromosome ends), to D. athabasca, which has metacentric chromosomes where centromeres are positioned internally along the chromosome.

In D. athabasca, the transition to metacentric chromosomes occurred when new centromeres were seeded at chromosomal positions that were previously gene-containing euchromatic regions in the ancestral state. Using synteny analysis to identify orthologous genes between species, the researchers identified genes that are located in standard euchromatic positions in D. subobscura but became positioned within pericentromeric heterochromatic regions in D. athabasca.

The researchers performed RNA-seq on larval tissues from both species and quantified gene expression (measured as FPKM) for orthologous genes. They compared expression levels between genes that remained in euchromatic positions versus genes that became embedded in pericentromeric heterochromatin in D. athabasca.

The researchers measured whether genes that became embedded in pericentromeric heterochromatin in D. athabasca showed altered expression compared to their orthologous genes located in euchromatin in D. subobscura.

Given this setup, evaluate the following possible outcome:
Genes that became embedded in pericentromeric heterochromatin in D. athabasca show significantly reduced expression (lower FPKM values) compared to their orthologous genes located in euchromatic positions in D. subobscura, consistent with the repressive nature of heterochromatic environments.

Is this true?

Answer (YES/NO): NO